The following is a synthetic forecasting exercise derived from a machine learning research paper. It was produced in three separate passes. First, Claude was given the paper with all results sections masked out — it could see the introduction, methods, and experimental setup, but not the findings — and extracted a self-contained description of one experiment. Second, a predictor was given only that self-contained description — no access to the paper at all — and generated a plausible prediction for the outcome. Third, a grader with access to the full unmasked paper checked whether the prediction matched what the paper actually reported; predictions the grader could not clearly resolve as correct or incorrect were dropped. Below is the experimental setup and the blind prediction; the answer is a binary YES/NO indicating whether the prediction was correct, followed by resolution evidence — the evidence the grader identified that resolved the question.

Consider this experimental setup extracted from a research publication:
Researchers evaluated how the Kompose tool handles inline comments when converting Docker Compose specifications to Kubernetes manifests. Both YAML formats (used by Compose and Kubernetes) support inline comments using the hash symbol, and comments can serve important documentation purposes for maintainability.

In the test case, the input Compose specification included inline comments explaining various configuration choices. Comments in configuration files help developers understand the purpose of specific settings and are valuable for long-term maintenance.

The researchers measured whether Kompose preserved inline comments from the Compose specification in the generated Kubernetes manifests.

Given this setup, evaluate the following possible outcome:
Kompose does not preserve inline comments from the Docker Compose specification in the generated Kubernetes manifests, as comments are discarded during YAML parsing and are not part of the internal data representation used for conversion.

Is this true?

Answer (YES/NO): YES